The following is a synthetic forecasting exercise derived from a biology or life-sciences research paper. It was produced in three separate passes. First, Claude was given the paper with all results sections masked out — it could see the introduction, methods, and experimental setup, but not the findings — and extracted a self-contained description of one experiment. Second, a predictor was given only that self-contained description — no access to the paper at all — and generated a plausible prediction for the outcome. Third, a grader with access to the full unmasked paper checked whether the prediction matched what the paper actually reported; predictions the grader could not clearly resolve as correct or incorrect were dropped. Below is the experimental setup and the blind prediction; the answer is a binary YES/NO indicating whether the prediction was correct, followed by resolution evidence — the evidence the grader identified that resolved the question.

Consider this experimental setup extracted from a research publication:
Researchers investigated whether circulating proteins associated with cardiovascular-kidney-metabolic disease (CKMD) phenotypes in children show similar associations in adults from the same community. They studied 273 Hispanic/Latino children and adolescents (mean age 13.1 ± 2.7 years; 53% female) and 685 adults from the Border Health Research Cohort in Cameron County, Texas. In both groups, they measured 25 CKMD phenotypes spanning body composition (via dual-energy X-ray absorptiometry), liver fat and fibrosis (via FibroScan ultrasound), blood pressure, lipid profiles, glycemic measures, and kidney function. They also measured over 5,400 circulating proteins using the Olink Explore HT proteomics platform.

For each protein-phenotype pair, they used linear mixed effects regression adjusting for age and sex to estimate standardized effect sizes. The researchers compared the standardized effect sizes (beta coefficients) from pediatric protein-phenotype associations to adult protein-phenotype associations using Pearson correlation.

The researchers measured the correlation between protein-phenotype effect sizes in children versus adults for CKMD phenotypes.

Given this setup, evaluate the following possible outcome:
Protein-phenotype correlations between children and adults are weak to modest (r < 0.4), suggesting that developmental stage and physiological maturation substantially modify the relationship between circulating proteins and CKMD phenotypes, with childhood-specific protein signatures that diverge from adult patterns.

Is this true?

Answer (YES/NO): NO